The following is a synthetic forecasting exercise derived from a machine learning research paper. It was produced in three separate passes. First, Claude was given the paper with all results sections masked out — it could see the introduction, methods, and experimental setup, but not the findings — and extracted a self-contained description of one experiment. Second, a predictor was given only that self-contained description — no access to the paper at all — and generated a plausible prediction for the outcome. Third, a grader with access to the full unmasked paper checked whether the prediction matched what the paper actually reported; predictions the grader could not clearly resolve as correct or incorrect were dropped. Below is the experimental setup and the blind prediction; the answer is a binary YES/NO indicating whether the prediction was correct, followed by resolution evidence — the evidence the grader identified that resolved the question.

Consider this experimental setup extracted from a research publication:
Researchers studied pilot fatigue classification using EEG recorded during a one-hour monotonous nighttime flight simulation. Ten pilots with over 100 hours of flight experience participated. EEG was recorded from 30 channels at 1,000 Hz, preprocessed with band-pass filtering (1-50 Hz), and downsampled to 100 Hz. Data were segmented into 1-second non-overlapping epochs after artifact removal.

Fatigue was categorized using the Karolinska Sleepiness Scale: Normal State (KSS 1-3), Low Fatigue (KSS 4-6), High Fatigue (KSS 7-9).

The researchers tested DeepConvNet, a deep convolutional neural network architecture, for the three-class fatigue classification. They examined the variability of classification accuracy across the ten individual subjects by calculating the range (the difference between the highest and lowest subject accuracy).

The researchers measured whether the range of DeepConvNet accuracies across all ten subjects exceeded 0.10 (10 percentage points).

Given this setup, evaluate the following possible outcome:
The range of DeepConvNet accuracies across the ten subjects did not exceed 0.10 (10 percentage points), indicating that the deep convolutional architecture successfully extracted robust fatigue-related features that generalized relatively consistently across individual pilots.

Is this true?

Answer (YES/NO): YES